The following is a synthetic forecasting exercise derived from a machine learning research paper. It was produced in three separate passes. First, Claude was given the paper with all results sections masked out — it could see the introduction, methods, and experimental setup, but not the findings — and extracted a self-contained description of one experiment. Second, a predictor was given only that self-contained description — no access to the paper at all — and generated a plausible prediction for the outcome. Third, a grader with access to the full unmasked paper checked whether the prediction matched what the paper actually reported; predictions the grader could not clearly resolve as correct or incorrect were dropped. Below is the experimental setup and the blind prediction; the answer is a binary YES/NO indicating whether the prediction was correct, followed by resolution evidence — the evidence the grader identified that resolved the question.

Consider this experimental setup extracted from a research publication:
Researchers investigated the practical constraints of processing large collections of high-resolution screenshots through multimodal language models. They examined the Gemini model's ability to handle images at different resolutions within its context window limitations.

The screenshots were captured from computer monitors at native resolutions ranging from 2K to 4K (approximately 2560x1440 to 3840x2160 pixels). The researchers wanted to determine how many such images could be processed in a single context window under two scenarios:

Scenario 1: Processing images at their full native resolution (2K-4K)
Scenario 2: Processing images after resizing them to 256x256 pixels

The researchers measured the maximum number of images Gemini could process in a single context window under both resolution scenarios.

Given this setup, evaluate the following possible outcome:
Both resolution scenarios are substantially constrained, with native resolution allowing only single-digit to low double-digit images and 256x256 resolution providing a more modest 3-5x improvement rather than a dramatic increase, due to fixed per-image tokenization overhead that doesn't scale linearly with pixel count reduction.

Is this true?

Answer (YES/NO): NO